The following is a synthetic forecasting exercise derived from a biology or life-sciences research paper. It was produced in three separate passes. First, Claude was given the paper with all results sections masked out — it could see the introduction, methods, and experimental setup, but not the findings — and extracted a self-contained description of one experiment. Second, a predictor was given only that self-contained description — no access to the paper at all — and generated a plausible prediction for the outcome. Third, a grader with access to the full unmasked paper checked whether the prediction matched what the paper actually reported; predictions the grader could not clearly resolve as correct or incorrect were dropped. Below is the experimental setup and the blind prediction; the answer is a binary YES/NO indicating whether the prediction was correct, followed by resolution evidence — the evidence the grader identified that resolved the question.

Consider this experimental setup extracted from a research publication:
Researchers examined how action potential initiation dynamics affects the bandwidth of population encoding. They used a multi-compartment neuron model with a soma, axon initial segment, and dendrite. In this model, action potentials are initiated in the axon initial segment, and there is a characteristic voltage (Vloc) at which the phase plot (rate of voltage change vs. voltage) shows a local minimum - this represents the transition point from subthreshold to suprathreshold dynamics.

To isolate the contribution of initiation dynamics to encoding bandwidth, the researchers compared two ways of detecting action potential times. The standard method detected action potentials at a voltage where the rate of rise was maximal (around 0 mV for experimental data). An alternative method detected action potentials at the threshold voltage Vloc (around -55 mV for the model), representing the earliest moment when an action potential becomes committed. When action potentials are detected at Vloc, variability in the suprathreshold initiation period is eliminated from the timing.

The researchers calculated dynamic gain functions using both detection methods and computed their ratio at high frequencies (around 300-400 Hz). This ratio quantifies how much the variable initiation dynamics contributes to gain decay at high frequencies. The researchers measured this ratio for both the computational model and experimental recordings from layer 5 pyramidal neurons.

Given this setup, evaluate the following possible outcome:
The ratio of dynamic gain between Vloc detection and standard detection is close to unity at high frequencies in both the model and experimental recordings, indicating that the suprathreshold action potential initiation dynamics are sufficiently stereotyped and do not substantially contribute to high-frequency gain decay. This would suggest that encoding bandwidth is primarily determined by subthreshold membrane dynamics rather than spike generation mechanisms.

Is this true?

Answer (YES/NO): NO